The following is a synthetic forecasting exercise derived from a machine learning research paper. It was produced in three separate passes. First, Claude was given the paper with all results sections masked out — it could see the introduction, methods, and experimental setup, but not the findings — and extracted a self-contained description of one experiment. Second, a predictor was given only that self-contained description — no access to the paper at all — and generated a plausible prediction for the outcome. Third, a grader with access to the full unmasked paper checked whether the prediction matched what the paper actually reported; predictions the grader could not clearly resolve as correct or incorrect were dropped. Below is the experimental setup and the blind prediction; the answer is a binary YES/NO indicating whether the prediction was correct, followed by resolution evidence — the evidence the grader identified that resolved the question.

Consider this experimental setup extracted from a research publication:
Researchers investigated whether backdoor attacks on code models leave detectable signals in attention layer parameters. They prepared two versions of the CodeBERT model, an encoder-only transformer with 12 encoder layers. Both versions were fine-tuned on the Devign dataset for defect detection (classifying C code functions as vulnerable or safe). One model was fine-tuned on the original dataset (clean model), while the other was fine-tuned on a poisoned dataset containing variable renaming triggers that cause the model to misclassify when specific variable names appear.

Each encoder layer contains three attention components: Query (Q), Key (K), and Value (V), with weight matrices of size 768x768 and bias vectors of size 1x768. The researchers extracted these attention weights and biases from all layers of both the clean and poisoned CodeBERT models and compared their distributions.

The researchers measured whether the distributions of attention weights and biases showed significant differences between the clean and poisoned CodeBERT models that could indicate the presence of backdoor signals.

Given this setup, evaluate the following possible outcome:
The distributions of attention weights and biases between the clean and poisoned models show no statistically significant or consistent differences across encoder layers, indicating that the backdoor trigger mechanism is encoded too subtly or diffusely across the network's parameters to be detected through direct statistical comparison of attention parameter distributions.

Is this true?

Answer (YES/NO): YES